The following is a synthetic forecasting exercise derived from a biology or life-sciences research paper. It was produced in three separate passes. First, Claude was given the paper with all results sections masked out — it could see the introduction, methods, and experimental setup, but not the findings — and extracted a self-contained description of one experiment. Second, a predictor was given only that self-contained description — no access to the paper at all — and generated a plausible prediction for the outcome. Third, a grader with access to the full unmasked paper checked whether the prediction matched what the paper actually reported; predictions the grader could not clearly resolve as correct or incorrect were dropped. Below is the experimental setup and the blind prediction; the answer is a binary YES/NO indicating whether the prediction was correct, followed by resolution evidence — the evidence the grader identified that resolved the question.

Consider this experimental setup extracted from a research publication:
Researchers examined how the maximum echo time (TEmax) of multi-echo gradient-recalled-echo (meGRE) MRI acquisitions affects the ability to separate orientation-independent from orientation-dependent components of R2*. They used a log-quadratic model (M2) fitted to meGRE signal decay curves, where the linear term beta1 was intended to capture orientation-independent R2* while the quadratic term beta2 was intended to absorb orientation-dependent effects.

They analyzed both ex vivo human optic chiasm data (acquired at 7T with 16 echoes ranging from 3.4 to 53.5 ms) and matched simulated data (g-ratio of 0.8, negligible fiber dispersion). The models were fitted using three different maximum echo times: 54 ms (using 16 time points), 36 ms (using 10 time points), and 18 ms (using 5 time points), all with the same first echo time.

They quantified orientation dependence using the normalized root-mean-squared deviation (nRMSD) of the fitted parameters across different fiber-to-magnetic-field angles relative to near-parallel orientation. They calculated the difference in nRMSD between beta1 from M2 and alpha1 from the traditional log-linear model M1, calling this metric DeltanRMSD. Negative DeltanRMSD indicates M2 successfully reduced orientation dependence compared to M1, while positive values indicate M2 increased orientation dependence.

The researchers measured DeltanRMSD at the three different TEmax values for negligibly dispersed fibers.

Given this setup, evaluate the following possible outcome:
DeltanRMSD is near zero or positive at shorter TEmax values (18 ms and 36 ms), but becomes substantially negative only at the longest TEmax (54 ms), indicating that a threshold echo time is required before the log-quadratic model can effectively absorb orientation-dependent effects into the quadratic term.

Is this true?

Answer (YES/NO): YES